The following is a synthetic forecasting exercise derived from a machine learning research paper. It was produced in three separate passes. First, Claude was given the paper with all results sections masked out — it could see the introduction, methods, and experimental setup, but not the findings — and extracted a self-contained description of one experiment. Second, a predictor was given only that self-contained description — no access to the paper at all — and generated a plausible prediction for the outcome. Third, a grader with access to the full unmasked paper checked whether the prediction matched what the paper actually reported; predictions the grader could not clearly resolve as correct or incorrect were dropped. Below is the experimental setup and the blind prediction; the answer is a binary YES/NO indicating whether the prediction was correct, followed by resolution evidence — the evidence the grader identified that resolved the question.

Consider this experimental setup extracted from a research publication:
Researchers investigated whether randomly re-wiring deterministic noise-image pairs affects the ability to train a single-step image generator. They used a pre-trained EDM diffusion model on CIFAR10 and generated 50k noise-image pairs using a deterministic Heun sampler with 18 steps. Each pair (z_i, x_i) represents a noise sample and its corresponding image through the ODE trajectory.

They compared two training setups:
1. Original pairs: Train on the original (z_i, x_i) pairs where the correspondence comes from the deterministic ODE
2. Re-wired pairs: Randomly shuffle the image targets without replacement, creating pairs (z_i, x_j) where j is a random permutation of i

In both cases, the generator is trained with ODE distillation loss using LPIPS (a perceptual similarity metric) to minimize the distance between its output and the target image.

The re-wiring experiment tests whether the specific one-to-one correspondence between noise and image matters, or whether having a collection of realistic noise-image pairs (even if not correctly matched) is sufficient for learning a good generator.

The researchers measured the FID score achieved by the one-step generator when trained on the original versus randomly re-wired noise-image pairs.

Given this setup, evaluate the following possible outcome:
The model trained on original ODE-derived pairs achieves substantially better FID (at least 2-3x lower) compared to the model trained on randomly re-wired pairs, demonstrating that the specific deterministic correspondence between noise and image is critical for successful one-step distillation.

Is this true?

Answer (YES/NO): YES